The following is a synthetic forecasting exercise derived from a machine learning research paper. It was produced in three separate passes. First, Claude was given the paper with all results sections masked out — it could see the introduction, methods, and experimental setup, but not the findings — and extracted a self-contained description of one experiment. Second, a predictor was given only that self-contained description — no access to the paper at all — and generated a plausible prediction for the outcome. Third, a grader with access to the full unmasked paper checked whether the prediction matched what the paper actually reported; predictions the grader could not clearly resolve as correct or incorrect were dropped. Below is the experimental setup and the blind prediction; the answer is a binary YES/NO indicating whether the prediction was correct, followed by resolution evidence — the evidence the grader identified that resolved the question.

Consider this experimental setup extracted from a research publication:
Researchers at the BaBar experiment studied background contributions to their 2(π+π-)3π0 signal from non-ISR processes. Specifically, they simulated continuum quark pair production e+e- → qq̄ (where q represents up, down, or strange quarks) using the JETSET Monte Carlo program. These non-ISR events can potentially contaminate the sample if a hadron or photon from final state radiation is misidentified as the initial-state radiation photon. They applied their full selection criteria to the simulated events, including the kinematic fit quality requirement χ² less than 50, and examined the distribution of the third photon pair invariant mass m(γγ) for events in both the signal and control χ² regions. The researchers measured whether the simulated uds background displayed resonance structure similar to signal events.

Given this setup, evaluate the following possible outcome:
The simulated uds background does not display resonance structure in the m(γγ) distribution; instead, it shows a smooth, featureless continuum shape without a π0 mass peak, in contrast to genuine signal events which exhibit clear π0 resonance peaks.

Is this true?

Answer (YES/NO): NO